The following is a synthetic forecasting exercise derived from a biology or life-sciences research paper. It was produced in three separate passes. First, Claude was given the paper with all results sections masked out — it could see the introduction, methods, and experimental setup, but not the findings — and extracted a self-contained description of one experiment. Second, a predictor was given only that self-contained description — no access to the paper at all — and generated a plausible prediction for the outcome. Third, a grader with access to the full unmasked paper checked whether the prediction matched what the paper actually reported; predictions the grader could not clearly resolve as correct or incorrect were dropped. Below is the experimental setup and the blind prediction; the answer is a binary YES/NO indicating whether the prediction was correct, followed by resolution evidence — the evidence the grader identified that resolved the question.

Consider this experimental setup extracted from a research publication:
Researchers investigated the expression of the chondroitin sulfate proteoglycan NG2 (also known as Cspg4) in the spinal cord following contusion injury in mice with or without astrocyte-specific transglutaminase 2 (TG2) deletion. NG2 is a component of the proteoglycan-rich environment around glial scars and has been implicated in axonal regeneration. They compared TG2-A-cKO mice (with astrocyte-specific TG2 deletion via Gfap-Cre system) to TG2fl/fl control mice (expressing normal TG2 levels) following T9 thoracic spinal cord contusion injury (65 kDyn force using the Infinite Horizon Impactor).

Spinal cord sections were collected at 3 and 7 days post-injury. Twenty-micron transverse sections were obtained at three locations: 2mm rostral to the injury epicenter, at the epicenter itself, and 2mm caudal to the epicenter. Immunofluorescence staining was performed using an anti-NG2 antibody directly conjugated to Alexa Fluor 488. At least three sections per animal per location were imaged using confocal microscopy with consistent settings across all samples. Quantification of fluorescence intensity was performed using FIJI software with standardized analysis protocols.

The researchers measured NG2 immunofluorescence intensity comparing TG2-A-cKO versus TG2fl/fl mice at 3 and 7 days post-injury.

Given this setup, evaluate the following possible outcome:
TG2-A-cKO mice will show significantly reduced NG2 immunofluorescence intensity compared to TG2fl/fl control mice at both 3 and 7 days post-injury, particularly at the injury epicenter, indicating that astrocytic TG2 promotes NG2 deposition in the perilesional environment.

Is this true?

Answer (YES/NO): YES